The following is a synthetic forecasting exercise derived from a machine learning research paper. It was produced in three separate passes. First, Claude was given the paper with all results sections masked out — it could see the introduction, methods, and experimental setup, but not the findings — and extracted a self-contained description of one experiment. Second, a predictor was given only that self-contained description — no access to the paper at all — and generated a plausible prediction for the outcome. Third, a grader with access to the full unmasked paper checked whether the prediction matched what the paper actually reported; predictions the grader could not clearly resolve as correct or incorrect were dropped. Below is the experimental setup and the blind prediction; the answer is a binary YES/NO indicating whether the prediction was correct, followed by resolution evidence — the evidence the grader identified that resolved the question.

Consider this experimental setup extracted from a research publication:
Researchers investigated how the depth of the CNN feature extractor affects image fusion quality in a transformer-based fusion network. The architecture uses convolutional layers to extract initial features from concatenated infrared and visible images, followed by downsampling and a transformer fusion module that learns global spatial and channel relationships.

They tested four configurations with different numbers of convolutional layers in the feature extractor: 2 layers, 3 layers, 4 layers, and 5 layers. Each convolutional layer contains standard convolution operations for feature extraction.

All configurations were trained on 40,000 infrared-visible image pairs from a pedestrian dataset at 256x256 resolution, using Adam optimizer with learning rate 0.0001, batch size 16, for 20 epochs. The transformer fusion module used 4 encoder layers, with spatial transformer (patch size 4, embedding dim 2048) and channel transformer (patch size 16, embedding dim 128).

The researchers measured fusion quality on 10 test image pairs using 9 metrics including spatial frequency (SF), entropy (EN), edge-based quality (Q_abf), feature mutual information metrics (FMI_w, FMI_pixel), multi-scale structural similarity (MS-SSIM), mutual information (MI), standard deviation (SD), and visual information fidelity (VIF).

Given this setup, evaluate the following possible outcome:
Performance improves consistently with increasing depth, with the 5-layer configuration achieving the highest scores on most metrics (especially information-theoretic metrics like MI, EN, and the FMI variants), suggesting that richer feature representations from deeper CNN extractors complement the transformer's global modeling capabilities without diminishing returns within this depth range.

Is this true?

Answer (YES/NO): NO